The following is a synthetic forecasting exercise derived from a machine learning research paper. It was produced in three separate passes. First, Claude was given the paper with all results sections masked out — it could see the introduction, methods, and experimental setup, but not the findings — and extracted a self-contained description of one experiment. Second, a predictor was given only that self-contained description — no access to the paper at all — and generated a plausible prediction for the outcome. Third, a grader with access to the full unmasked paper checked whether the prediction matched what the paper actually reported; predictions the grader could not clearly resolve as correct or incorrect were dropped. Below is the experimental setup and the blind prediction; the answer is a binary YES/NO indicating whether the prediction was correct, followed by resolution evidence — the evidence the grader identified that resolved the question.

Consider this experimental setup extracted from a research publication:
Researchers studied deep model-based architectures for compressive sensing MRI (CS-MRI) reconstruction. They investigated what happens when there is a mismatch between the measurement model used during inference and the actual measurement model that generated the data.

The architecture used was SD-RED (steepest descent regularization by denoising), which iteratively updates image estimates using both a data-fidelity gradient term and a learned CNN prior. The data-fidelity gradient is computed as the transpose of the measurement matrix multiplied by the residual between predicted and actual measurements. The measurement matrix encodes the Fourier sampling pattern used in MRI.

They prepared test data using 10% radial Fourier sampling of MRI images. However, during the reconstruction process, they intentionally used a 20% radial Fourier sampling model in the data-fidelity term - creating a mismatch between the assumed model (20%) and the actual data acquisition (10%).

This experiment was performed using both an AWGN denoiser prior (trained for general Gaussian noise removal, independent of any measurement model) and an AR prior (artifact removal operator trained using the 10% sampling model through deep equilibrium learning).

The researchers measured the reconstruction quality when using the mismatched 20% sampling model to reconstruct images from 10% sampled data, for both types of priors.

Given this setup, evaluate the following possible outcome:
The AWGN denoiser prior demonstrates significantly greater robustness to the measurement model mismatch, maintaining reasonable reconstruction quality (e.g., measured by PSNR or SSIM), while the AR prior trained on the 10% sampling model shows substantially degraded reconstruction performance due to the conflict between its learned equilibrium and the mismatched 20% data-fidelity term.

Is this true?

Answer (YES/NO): NO